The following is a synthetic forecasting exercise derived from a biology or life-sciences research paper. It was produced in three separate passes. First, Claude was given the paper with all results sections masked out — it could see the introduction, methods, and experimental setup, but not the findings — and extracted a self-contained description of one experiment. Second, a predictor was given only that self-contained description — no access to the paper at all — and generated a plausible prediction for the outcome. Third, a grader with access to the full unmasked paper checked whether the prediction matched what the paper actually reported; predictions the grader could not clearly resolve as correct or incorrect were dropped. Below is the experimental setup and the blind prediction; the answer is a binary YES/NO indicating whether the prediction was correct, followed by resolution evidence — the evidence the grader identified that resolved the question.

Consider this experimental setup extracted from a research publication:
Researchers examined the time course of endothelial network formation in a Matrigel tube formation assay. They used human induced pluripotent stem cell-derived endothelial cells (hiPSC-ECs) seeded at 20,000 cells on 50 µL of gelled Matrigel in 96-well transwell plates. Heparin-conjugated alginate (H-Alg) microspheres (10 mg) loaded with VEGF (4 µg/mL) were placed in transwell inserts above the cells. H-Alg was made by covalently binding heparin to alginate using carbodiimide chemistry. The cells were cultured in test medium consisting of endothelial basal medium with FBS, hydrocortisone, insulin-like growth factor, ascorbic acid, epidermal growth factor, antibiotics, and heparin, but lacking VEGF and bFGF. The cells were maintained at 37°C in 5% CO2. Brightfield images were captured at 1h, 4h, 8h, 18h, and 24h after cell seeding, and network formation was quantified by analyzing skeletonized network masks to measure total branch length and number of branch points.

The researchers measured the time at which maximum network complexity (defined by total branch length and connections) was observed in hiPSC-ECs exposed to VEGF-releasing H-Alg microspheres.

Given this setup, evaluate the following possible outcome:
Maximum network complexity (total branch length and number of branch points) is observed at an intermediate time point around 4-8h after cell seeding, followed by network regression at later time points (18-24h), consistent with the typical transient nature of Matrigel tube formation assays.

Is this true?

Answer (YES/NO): NO